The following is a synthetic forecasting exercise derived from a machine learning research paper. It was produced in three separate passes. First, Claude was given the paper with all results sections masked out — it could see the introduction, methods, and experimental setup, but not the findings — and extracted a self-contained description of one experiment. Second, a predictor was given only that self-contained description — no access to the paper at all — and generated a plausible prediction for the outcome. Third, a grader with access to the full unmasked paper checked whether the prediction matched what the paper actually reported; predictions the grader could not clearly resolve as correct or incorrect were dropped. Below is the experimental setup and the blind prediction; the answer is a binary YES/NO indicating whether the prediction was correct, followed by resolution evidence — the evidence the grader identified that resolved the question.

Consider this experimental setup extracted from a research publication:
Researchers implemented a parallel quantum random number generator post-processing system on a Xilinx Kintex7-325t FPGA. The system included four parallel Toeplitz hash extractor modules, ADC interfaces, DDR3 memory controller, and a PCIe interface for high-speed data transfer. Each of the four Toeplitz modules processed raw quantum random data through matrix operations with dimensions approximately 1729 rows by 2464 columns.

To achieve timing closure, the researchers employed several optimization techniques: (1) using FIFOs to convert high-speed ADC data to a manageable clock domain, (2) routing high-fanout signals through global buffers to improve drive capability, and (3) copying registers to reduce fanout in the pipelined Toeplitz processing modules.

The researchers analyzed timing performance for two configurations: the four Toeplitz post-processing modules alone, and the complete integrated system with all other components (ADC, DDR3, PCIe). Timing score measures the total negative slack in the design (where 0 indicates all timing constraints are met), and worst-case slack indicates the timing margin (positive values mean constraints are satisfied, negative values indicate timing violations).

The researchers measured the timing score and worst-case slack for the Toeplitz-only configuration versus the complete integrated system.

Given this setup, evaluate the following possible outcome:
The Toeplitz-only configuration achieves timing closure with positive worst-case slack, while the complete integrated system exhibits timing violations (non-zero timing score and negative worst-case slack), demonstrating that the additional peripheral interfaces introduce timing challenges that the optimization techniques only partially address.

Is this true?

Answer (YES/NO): YES